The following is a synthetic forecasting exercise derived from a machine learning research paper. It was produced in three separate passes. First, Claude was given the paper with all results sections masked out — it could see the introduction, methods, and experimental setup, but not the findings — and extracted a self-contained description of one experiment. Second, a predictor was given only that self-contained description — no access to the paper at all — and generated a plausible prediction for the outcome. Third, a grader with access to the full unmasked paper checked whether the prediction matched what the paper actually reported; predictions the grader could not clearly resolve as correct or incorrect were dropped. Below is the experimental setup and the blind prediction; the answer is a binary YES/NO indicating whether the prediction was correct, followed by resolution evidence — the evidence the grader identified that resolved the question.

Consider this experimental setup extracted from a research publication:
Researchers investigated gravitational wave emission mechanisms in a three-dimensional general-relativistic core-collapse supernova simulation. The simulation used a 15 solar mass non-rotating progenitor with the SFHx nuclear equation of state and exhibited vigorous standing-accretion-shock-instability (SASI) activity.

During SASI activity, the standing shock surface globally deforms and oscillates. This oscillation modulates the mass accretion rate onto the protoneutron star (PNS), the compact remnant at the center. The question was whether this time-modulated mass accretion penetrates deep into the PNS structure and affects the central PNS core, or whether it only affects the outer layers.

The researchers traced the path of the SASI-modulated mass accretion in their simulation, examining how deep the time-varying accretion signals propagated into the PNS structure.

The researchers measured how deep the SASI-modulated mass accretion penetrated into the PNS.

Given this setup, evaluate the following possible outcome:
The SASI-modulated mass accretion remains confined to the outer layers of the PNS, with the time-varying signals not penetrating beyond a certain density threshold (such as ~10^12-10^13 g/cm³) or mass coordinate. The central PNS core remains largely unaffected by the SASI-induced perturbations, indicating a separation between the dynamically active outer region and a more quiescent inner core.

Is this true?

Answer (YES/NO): NO